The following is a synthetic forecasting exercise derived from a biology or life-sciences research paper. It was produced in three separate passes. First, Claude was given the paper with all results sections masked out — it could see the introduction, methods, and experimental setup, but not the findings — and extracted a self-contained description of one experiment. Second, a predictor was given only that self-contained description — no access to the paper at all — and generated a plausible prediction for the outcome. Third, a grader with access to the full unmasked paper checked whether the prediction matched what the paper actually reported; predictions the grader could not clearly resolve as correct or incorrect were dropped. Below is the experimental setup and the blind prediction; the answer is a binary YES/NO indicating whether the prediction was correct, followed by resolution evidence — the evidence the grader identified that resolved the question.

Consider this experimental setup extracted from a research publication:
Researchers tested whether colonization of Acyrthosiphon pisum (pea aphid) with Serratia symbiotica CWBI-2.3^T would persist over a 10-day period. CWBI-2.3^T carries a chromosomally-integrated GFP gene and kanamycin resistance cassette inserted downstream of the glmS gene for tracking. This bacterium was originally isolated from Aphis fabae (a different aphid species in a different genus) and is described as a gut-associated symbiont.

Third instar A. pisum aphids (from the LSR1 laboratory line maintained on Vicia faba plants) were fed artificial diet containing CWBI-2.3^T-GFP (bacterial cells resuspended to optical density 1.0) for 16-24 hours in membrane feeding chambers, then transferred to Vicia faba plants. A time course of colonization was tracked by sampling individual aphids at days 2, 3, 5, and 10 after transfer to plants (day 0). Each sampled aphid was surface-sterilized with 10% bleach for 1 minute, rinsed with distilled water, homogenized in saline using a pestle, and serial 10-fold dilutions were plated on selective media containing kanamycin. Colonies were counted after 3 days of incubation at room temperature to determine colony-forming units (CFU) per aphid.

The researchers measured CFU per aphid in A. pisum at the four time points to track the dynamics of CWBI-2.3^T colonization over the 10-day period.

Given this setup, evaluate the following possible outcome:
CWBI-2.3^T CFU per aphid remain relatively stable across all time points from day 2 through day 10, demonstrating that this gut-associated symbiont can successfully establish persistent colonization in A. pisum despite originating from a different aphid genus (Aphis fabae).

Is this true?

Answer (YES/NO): NO